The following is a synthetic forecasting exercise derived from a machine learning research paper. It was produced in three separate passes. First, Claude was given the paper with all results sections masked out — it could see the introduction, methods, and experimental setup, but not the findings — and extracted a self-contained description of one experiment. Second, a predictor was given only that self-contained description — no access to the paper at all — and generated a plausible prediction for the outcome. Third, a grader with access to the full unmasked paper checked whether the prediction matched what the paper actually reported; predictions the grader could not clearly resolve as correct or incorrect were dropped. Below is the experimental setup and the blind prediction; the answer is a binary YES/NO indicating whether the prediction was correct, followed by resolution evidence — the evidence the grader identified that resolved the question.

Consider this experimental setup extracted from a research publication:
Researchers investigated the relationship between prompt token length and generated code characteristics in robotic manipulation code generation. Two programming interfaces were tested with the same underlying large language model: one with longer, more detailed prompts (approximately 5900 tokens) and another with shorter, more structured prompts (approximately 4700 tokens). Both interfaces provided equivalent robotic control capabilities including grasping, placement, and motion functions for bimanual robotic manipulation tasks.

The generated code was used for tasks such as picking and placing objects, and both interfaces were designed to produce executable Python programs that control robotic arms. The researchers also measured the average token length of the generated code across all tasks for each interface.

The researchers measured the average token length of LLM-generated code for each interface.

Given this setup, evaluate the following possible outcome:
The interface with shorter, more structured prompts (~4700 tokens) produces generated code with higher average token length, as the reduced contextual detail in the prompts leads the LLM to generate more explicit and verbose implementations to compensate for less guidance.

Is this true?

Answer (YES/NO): NO